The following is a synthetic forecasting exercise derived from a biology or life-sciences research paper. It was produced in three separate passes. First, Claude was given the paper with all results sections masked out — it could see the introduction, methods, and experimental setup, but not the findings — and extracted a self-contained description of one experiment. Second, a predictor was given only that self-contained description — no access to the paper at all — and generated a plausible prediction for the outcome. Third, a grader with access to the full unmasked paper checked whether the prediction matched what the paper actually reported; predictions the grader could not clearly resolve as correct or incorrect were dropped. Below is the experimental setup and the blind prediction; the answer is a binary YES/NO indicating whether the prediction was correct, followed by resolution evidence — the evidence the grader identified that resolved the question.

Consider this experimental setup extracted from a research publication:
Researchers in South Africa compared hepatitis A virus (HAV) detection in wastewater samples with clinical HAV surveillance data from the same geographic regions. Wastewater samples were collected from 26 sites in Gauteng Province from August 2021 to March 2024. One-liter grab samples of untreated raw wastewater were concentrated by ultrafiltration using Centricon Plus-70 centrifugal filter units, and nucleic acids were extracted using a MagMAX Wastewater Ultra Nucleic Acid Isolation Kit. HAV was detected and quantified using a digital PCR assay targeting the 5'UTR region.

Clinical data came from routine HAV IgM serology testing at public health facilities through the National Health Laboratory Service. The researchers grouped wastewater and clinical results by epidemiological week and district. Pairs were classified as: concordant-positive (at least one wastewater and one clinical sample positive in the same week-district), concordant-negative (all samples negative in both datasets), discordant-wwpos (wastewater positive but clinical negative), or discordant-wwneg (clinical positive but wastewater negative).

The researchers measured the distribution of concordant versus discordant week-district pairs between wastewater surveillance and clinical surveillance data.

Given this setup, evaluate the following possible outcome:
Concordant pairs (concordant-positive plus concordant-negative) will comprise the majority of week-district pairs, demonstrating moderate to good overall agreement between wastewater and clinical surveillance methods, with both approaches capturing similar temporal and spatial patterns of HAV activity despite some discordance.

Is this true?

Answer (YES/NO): NO